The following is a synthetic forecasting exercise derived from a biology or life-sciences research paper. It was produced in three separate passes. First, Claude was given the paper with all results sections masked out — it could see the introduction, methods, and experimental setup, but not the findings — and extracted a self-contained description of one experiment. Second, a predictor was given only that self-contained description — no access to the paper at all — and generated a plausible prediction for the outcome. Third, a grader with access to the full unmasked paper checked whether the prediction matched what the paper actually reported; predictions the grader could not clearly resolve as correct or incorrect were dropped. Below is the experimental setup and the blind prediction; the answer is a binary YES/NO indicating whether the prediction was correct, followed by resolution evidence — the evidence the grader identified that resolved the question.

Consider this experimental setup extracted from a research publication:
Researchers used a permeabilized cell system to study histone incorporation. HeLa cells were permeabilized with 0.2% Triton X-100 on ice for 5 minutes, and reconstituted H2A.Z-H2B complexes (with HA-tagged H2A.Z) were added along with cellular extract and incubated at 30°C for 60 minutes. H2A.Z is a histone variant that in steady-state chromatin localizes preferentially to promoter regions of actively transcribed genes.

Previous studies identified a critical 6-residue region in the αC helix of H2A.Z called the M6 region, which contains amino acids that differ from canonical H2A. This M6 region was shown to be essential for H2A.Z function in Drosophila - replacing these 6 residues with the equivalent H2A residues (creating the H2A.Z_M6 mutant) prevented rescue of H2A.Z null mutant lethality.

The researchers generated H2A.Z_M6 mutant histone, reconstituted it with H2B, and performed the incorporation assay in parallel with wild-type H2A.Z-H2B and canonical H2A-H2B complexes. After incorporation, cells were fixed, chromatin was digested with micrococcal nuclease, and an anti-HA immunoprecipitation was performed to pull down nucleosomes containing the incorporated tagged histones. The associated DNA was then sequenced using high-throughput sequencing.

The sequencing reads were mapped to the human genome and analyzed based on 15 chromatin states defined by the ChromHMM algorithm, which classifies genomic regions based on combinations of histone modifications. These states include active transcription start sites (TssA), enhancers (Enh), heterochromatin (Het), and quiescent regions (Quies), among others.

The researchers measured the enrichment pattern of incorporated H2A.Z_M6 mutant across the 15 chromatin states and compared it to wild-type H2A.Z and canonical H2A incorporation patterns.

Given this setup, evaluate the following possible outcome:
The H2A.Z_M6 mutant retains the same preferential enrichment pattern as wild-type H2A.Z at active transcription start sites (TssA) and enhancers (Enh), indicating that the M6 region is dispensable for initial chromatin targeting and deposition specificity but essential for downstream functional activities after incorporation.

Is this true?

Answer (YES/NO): NO